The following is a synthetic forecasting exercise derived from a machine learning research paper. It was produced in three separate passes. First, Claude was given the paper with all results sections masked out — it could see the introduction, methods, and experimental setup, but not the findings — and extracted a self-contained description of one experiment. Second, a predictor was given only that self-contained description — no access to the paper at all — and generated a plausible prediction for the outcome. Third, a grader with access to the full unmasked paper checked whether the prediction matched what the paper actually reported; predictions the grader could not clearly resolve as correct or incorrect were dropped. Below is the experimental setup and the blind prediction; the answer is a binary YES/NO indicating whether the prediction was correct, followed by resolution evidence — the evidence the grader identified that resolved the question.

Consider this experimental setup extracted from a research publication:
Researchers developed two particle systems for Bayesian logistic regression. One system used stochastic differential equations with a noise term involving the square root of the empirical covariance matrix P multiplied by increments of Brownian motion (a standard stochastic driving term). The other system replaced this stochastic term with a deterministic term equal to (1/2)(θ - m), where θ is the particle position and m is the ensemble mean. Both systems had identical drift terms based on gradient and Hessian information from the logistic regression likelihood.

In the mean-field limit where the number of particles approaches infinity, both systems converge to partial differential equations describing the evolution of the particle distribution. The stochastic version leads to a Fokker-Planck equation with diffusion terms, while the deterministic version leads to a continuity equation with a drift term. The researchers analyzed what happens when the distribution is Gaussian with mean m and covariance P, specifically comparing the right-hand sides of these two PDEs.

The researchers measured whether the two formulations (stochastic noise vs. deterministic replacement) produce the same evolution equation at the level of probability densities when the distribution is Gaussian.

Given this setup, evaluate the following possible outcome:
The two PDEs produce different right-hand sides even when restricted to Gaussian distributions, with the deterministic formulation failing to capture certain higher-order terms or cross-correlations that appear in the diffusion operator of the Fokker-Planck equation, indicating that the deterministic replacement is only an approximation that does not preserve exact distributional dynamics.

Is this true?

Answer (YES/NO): NO